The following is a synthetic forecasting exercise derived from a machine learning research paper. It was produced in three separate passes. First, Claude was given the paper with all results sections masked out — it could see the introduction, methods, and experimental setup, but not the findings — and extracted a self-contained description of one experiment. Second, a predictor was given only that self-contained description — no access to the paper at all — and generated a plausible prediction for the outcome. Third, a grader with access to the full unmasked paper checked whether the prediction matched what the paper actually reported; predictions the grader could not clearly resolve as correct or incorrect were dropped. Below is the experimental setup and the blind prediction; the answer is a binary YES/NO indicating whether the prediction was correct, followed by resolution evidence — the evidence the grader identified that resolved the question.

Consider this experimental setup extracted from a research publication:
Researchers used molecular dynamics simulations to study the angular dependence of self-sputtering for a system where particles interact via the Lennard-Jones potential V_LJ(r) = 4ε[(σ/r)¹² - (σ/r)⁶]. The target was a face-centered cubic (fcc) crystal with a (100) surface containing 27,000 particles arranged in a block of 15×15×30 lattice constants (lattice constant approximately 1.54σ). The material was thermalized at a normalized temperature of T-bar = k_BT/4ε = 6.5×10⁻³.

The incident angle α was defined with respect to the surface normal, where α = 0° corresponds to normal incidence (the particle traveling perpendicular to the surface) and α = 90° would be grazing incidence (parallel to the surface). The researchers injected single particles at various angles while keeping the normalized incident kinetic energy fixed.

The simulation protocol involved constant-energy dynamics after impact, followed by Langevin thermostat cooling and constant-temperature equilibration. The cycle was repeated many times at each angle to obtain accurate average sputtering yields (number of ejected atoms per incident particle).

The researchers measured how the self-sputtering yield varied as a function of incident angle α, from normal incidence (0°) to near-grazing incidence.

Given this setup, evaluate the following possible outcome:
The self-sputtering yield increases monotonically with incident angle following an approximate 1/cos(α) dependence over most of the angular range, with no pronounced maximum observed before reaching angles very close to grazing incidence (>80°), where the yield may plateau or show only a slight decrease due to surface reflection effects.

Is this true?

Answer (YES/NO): NO